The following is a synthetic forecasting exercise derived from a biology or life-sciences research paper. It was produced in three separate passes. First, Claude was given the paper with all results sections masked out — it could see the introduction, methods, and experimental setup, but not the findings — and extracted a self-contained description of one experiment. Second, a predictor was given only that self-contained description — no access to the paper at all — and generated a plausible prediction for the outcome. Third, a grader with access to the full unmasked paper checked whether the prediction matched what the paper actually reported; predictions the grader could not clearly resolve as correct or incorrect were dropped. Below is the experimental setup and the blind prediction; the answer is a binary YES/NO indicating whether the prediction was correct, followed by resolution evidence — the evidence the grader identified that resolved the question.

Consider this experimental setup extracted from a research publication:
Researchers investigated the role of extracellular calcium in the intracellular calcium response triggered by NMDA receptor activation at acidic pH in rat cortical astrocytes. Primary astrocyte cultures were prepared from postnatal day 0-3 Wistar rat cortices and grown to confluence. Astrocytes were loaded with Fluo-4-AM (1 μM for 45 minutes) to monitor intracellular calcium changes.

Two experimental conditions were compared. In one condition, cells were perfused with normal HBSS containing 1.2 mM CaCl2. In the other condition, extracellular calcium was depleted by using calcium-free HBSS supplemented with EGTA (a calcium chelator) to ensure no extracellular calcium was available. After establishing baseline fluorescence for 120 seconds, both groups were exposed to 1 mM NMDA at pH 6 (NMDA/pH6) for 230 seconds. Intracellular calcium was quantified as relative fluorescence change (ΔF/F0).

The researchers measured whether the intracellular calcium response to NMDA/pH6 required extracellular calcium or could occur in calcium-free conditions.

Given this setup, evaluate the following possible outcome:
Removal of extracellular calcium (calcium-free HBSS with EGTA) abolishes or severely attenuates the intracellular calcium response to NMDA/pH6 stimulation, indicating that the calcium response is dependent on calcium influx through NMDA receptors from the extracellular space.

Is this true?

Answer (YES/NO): NO